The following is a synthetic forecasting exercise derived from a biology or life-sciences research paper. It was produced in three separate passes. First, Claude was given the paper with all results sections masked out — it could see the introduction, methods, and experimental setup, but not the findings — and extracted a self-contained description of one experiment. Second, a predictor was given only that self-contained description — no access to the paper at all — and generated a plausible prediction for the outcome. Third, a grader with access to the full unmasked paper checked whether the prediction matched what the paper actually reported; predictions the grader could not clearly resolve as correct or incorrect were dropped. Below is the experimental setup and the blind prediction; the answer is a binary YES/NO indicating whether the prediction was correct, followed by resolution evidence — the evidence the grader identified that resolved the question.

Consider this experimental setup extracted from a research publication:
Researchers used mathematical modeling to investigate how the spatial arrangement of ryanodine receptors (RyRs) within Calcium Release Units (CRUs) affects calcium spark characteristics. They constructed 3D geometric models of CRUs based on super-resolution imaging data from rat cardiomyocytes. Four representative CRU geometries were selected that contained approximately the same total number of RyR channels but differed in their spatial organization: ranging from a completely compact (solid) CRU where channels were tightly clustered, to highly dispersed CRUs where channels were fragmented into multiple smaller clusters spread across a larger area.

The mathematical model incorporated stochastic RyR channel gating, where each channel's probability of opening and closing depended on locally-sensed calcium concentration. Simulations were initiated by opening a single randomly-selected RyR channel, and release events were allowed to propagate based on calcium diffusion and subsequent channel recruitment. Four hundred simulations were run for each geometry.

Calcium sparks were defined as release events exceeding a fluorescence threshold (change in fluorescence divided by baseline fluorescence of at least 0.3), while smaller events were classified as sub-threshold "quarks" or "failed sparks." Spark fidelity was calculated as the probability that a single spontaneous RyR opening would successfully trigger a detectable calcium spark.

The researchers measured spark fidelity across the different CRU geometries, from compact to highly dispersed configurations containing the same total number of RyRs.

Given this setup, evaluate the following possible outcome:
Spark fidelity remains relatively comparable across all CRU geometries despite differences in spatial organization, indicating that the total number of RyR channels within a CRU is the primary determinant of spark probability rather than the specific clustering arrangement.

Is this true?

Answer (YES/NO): NO